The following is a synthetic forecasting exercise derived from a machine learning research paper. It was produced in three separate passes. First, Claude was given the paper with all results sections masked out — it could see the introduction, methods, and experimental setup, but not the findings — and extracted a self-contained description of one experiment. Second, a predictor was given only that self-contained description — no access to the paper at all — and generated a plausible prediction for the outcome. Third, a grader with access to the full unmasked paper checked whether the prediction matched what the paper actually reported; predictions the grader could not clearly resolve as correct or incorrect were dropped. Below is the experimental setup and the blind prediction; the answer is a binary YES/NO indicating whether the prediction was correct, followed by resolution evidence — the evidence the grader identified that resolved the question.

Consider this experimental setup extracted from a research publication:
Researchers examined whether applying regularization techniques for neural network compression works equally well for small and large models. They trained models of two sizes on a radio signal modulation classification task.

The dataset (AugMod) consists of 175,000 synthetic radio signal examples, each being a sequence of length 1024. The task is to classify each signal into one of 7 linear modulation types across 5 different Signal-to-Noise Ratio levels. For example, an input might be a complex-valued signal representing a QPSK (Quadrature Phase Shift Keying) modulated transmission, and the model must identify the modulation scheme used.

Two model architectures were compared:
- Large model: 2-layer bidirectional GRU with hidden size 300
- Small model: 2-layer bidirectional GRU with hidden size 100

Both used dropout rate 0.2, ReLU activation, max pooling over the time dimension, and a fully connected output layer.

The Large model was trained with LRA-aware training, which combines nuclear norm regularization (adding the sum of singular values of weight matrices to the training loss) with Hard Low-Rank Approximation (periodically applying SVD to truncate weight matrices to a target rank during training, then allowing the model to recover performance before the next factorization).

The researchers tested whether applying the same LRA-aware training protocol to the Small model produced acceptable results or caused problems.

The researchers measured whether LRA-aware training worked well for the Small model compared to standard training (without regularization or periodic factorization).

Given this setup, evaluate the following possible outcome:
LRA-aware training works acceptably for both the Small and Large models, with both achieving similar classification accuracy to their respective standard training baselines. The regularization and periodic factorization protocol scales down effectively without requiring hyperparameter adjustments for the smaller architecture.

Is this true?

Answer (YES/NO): NO